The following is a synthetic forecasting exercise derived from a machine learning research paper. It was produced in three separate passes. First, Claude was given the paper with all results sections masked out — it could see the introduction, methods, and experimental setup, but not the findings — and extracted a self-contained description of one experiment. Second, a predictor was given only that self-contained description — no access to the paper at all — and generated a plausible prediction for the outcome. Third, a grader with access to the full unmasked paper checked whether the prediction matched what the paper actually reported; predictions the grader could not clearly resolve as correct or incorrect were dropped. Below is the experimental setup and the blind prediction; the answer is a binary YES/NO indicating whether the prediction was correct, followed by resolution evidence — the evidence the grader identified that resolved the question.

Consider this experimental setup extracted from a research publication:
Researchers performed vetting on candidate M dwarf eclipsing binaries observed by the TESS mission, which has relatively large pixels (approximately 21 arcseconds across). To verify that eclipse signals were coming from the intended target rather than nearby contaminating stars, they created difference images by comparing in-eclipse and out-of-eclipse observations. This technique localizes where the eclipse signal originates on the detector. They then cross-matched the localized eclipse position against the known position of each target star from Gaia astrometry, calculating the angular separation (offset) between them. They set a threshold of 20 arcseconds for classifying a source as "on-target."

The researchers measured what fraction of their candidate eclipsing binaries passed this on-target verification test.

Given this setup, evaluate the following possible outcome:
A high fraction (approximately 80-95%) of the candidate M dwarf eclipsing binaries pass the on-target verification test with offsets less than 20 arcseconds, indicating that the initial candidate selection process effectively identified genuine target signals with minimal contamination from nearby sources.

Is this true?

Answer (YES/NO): NO